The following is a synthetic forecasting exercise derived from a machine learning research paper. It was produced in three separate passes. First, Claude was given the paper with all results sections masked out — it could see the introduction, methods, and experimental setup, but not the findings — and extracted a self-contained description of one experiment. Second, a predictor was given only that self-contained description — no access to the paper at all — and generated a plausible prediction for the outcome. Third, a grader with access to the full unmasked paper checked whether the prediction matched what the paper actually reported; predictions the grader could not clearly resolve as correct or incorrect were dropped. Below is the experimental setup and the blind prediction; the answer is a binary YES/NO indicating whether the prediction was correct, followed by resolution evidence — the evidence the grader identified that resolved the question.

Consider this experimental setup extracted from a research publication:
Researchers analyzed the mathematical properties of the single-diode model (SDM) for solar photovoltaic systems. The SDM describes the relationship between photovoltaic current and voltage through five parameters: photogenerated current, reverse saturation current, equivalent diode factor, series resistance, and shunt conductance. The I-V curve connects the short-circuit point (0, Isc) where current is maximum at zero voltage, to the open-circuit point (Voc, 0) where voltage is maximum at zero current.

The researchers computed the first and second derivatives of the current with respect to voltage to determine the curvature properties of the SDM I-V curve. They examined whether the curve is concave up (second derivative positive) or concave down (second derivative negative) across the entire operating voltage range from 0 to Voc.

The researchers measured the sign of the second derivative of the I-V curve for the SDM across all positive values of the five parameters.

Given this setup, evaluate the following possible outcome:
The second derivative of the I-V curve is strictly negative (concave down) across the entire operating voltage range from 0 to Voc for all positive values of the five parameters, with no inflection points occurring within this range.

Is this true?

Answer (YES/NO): YES